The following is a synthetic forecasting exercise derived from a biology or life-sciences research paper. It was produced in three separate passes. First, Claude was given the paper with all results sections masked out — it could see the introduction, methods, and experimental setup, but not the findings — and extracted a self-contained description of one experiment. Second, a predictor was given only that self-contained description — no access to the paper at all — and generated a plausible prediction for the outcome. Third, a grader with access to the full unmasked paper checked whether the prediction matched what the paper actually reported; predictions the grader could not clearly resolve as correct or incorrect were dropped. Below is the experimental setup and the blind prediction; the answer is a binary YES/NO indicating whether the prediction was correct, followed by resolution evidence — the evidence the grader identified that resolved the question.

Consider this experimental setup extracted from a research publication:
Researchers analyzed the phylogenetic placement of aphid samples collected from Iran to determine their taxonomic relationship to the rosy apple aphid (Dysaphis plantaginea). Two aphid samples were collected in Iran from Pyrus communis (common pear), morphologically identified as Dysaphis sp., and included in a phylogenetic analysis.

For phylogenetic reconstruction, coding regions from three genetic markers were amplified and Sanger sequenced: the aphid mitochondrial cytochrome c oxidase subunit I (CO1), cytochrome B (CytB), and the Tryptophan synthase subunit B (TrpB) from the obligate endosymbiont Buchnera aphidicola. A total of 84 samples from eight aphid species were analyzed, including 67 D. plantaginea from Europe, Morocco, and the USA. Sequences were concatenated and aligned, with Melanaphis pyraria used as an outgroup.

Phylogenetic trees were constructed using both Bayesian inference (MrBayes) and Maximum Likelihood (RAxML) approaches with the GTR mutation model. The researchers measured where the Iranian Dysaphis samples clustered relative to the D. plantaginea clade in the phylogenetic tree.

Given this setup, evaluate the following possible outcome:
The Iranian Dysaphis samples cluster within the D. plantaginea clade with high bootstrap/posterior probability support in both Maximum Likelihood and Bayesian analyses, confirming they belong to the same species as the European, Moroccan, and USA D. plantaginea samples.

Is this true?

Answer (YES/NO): NO